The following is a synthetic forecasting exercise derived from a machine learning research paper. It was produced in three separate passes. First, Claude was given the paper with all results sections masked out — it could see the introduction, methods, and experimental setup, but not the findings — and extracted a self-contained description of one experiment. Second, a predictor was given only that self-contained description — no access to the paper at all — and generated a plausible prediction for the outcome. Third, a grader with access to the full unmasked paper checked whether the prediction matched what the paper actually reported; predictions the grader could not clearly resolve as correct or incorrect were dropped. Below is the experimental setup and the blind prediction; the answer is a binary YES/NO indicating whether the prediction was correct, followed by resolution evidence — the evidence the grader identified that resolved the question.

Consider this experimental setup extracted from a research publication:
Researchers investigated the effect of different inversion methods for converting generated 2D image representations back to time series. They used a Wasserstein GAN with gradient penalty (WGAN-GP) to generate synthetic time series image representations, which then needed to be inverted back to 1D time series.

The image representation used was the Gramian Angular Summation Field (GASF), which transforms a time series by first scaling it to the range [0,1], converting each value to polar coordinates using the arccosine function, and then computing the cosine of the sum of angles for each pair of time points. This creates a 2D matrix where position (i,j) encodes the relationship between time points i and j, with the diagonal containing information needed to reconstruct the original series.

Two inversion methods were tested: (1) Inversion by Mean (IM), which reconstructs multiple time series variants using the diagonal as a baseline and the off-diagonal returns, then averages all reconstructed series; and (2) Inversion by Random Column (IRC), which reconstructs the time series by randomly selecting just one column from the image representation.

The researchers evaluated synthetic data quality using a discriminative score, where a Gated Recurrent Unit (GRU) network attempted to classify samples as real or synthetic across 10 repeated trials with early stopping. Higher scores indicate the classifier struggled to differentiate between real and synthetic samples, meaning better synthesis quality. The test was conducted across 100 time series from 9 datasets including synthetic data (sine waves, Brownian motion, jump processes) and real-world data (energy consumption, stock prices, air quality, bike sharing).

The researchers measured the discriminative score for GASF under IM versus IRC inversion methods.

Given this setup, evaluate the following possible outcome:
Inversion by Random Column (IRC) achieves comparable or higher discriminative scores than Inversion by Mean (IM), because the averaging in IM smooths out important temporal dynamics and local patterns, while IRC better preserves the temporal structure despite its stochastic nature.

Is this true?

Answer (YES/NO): YES